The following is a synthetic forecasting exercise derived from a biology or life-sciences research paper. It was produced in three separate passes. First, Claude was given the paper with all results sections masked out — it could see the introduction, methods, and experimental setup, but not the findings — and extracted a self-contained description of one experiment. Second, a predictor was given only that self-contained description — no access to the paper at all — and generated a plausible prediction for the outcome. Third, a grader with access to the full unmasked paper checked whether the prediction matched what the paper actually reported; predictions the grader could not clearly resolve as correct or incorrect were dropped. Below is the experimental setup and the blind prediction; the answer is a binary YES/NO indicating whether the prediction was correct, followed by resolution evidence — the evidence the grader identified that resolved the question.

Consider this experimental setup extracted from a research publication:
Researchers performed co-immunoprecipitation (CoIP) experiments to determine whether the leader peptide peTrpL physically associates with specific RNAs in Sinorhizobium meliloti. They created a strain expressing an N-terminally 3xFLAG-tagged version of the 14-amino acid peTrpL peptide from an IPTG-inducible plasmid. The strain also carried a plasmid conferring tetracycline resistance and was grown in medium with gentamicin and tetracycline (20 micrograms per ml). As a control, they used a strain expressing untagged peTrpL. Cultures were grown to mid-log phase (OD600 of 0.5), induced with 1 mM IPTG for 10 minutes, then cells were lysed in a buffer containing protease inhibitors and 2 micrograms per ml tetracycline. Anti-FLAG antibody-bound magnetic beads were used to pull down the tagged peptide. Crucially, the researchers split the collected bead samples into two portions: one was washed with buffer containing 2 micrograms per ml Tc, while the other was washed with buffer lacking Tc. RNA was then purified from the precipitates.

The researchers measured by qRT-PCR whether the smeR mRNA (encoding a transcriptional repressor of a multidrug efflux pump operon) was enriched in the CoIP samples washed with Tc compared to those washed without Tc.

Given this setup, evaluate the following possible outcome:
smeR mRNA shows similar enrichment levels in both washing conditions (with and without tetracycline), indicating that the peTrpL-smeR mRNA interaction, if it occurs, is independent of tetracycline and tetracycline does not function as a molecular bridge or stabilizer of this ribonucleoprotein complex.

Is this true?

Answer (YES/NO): NO